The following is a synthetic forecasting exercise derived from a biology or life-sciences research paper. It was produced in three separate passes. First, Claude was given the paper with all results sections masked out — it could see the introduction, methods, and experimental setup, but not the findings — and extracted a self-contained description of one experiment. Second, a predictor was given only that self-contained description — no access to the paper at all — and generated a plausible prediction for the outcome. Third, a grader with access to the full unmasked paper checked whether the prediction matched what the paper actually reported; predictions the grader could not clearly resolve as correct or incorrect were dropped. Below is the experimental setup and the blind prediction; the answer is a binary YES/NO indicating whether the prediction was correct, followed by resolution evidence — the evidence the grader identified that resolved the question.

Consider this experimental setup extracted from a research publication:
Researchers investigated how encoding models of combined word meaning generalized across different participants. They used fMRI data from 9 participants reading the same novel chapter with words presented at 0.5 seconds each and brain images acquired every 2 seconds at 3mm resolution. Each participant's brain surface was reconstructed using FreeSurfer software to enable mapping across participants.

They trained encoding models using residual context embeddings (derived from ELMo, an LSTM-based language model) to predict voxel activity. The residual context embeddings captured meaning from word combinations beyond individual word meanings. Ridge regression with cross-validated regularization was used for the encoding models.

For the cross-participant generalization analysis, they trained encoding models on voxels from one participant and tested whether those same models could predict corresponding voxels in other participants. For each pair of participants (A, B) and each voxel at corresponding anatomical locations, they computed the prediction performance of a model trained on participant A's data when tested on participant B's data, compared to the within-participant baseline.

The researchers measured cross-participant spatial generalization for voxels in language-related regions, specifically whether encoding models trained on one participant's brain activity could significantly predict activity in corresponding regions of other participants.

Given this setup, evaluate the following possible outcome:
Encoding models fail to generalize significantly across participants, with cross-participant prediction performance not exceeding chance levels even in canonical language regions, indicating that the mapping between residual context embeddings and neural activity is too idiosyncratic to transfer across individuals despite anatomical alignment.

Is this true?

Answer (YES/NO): NO